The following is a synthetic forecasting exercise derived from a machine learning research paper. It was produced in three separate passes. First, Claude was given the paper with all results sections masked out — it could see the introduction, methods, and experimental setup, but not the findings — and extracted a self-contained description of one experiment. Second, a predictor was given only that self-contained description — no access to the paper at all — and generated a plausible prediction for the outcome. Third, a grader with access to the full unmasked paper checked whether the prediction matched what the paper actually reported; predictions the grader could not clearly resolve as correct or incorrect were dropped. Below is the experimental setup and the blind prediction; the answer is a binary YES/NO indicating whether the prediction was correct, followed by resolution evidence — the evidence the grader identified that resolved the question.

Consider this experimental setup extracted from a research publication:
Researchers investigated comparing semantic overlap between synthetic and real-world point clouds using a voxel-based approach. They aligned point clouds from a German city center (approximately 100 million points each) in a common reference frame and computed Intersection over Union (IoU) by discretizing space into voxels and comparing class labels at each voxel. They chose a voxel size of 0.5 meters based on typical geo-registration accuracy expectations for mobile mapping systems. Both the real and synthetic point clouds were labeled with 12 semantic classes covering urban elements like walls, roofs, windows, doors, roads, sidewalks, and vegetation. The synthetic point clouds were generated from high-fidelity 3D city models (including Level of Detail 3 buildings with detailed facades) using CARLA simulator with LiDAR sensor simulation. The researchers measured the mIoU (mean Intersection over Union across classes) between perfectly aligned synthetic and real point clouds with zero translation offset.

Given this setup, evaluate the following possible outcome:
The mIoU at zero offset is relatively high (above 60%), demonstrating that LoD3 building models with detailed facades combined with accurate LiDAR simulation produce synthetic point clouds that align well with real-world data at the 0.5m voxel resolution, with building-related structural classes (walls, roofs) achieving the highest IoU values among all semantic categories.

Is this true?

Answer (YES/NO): NO